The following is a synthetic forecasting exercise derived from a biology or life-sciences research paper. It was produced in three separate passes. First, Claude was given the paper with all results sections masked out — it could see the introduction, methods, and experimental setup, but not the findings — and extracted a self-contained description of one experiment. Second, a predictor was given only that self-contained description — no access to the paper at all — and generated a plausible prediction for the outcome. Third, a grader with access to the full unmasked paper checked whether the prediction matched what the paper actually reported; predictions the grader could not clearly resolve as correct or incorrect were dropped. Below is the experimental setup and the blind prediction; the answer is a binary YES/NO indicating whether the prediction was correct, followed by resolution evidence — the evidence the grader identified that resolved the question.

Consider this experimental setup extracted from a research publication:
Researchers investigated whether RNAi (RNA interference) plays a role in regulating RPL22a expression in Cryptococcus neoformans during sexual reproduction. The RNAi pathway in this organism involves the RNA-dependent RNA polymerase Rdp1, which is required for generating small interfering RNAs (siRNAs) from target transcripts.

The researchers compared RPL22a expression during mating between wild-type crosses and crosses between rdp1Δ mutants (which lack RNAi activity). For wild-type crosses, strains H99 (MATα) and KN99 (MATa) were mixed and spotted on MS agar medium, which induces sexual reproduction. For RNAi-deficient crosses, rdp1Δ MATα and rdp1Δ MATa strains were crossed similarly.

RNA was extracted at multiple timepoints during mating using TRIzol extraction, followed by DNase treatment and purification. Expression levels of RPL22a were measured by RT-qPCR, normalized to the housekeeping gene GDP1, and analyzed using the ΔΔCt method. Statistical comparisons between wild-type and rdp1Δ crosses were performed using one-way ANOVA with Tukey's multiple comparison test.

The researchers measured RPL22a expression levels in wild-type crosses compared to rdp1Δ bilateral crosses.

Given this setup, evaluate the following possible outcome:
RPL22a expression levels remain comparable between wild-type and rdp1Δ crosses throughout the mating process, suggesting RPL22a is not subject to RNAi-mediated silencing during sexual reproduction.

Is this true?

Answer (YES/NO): NO